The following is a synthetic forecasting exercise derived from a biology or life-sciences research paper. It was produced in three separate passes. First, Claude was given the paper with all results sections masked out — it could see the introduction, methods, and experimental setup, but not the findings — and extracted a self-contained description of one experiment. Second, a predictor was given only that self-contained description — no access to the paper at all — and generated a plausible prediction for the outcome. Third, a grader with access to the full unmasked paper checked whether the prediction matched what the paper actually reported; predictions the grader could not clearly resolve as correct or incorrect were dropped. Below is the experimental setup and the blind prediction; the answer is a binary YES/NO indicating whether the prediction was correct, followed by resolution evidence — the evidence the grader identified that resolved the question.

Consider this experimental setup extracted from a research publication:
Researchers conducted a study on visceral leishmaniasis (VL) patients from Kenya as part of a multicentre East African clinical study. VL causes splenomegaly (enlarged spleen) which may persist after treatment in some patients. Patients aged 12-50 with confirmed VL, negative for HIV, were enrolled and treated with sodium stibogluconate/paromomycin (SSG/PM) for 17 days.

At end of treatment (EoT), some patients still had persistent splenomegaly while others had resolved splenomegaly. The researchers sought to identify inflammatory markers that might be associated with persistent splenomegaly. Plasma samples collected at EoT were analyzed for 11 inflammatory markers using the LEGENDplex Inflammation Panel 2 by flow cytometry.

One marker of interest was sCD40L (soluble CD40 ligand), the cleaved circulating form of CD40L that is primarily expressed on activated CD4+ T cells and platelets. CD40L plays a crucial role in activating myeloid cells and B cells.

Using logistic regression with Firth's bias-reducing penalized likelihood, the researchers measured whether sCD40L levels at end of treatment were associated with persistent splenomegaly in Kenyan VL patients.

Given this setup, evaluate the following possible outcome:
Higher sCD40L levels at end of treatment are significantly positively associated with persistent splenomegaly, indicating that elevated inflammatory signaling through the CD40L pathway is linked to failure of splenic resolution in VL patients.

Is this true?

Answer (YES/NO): NO